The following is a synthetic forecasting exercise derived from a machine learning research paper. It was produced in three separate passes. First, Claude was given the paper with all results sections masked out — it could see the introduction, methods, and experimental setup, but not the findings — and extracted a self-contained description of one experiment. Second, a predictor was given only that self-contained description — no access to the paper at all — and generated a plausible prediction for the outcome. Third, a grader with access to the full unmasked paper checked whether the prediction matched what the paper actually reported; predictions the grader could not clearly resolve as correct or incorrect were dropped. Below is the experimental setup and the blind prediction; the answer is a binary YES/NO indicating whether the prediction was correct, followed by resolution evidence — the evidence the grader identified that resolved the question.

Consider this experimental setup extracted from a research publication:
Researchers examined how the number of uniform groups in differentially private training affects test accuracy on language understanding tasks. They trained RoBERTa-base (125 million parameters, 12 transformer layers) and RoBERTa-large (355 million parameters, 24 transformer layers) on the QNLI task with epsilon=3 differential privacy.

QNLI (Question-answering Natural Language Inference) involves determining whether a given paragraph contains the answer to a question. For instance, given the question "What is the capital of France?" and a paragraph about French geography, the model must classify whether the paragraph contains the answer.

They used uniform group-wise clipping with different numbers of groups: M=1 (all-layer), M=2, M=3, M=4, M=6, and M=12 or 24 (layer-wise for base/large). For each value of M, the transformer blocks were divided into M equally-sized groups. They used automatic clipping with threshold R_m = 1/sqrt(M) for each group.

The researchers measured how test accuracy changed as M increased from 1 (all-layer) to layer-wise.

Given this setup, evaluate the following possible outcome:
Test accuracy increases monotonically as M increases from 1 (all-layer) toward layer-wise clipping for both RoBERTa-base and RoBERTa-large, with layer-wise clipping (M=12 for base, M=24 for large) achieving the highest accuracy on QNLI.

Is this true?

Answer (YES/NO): NO